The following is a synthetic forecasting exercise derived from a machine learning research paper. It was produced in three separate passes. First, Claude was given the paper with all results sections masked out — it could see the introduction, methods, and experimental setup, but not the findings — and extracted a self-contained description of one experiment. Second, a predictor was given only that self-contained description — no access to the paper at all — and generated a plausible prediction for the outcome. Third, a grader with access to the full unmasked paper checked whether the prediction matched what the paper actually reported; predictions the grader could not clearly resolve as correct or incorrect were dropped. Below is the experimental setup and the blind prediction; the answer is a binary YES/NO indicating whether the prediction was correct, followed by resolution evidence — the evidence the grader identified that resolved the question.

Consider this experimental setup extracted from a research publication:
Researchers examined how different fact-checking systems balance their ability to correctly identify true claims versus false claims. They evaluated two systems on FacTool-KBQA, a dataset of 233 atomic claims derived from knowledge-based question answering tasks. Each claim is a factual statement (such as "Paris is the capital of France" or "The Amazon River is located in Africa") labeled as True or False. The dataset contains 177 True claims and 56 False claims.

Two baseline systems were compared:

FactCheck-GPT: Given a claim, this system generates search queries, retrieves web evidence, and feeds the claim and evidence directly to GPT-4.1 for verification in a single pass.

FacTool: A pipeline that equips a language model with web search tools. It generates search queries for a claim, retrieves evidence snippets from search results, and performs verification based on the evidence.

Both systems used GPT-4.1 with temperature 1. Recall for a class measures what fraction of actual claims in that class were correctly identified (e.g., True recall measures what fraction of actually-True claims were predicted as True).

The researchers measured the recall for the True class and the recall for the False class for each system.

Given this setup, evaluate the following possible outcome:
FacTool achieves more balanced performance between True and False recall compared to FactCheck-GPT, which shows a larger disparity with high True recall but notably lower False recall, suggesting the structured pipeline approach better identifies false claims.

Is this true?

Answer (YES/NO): NO